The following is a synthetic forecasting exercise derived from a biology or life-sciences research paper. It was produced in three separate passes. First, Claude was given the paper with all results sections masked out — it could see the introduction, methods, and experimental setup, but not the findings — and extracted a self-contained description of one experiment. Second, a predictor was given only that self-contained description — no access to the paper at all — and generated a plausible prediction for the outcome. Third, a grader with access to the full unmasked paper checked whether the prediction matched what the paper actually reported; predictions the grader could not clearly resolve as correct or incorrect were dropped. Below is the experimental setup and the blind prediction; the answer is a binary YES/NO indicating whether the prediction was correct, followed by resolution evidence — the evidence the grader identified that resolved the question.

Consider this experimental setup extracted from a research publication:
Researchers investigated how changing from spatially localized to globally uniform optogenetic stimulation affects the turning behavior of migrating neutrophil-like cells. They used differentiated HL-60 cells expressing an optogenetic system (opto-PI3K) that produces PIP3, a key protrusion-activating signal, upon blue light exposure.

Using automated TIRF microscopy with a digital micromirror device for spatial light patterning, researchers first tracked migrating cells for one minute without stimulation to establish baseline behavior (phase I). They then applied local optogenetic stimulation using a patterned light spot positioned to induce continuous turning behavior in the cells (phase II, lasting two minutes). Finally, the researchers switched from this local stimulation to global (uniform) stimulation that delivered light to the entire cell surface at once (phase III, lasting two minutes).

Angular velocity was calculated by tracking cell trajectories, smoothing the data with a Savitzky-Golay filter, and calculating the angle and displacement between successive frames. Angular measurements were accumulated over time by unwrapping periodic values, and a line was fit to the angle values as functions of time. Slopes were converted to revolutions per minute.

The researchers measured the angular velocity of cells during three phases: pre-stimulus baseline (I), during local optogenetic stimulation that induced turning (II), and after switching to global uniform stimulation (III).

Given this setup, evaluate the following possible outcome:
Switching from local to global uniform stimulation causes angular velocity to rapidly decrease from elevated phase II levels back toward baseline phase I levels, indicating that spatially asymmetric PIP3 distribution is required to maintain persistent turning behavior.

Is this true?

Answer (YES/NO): NO